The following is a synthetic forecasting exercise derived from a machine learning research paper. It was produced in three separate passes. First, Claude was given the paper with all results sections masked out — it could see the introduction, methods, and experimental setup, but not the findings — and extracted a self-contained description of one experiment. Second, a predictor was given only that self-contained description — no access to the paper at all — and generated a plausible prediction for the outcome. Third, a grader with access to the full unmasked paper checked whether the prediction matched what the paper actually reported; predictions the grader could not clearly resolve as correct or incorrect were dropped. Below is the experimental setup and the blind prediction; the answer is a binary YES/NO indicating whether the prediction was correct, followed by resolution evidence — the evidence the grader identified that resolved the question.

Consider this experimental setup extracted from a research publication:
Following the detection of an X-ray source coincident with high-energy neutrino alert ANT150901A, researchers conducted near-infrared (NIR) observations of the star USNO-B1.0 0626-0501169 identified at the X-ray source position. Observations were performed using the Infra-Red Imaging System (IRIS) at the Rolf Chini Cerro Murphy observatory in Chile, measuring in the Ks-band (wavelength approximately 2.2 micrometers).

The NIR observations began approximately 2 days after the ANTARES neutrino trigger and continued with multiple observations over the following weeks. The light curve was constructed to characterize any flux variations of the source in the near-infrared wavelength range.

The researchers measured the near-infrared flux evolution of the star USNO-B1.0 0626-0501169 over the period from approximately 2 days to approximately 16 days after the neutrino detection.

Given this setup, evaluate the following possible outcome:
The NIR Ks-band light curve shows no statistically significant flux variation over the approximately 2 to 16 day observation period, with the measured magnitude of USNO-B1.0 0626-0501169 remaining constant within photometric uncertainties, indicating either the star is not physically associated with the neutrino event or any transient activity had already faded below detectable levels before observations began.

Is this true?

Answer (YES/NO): NO